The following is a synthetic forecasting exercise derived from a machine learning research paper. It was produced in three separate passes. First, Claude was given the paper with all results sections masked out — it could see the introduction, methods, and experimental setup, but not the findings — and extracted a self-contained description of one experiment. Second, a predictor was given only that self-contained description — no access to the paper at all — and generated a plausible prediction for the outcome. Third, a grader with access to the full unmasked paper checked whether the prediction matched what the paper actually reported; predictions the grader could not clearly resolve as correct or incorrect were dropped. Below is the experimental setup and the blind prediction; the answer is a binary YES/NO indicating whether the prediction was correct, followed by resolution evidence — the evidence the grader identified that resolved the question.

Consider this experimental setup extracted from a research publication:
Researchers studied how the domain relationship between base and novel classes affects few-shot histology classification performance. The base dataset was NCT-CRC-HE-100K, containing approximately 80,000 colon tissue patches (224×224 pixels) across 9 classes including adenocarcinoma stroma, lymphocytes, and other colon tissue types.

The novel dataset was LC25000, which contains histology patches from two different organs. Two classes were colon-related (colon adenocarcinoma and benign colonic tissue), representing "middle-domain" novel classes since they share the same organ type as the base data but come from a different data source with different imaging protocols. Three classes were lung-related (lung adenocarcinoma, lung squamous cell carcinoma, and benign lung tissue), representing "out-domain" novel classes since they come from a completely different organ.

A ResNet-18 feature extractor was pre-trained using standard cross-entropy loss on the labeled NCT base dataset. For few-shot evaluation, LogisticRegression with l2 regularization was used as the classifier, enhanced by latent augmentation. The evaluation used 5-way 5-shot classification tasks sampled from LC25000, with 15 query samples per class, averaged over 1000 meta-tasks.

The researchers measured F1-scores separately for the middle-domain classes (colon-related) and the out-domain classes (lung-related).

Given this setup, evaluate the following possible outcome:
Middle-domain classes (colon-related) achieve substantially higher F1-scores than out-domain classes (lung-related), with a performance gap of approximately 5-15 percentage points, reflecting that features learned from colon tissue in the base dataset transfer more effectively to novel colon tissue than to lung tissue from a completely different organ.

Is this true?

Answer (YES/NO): NO